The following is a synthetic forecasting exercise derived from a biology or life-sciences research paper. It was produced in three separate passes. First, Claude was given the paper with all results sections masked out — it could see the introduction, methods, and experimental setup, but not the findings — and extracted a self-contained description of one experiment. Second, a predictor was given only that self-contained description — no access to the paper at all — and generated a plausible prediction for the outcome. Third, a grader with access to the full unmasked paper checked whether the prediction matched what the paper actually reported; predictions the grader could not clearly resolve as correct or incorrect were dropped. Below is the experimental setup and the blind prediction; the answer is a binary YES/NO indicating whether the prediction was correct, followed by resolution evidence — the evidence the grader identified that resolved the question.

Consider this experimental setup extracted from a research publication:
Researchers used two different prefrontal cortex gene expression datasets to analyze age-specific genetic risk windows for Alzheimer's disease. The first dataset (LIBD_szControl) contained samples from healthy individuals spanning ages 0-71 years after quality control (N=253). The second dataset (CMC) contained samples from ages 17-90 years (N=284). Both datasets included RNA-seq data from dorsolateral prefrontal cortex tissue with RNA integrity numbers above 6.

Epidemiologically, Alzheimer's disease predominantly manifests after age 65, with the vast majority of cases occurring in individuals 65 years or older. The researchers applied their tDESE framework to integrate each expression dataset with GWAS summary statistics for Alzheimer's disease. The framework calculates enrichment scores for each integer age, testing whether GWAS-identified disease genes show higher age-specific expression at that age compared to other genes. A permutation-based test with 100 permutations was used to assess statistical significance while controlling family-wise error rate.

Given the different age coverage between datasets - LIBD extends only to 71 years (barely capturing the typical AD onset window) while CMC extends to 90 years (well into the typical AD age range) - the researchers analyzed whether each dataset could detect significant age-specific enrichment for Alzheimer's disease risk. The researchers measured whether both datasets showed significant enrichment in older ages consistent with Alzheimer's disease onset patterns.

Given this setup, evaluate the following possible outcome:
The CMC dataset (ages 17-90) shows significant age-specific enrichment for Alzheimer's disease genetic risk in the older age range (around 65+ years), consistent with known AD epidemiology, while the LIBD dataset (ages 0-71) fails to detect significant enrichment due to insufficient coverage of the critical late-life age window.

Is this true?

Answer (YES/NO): YES